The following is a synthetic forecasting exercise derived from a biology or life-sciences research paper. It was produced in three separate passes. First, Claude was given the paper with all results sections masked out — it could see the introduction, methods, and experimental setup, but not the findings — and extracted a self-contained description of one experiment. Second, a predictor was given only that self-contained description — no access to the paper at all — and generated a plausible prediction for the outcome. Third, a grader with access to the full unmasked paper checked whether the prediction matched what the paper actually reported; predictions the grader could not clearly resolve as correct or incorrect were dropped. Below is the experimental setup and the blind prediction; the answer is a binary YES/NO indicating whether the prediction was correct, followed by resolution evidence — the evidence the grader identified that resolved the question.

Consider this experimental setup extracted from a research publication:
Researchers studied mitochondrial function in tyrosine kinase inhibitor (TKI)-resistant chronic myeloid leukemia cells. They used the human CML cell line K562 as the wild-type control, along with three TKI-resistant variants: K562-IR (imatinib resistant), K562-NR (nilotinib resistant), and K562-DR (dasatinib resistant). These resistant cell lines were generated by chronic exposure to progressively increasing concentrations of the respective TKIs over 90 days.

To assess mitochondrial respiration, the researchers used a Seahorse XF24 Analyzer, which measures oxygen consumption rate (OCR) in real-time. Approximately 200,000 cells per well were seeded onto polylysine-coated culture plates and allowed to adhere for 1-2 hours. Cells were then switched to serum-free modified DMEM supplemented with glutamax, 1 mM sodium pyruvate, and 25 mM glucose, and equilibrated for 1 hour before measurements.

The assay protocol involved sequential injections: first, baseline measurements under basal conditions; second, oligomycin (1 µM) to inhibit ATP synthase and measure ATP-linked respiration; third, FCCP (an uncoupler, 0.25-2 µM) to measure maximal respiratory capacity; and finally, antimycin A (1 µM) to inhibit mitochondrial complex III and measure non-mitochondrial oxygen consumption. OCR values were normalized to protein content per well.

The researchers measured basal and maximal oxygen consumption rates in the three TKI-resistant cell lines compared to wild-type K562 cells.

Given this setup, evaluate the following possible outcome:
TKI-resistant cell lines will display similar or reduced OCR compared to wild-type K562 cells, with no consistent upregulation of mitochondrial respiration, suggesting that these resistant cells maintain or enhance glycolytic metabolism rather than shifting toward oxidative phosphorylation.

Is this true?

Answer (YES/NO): YES